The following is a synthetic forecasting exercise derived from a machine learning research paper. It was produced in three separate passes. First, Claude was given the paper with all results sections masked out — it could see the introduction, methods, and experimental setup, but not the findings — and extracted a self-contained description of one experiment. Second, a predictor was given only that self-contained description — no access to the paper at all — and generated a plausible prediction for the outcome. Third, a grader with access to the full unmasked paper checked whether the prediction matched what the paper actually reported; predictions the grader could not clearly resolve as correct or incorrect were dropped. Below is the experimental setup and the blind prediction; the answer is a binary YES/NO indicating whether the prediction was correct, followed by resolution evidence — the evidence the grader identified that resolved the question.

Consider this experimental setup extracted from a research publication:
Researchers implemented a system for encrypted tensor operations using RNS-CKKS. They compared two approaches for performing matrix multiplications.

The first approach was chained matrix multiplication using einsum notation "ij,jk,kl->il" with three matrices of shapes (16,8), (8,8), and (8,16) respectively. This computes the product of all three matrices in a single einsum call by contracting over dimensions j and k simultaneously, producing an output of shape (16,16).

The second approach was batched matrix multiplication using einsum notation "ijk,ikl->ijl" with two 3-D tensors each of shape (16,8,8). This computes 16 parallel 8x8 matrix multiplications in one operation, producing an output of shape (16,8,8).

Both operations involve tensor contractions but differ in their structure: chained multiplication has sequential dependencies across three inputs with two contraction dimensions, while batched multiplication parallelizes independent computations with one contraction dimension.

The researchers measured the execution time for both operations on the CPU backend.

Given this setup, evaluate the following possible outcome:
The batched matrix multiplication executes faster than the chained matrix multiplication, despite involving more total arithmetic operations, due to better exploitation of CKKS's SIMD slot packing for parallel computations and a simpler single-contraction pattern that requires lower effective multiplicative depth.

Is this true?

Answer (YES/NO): YES